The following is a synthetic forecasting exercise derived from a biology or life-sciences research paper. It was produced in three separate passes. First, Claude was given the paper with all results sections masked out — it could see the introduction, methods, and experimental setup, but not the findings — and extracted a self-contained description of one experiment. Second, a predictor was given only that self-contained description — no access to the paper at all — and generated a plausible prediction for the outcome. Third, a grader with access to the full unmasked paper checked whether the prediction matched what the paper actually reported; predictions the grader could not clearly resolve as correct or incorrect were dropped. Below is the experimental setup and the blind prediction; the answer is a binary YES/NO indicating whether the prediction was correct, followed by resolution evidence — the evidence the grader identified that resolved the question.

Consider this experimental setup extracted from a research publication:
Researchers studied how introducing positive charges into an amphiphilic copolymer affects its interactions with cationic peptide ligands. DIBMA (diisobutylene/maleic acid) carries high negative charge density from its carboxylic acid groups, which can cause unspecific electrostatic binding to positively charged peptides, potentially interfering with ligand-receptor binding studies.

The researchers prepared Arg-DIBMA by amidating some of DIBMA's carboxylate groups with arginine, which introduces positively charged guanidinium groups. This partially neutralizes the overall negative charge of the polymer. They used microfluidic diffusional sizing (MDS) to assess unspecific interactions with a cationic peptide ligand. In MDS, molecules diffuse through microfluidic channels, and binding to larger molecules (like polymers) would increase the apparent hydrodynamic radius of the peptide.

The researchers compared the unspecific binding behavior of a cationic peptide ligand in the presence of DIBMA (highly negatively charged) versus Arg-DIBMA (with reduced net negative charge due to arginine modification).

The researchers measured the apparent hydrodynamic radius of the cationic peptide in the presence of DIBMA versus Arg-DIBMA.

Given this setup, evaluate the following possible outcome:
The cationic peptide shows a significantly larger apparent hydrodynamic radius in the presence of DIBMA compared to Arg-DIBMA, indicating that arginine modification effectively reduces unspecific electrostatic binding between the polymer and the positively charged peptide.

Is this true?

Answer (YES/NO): NO